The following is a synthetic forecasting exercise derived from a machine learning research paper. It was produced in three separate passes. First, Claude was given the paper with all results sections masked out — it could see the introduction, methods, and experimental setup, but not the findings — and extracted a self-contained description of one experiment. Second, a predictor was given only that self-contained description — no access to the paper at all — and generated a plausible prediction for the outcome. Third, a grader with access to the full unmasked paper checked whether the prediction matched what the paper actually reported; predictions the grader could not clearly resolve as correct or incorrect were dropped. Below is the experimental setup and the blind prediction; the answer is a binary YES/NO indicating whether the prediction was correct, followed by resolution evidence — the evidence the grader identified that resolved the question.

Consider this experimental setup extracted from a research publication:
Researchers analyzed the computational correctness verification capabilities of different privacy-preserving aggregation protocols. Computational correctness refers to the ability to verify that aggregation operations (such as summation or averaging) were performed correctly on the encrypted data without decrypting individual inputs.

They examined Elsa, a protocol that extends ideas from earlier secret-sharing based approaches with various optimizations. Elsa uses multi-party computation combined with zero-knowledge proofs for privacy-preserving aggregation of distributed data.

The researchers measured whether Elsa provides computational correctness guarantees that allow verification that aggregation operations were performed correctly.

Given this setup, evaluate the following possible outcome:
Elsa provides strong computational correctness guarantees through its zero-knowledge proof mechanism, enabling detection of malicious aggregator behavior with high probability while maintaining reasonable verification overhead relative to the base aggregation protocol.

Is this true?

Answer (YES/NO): NO